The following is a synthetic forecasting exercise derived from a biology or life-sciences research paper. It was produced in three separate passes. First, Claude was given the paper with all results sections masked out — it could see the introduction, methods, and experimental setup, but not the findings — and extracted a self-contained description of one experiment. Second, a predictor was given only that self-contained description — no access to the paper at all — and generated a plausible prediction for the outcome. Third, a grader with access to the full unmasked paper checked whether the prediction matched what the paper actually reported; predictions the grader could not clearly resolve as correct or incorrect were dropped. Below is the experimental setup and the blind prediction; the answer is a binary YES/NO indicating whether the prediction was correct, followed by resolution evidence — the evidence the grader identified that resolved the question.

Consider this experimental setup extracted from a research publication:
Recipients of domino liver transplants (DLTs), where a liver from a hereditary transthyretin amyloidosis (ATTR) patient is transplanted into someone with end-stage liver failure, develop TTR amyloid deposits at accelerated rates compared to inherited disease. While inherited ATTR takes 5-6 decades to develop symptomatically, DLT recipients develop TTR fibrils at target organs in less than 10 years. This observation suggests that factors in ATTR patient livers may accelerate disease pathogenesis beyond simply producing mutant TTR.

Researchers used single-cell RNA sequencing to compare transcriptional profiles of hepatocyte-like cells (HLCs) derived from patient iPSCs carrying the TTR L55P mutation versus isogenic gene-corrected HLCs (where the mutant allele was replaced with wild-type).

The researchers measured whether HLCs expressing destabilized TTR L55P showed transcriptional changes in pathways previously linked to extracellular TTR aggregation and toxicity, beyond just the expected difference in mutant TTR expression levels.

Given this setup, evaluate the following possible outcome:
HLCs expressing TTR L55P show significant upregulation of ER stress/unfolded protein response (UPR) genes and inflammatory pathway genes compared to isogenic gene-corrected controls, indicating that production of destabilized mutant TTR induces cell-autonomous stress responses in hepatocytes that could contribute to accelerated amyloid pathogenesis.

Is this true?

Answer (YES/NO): NO